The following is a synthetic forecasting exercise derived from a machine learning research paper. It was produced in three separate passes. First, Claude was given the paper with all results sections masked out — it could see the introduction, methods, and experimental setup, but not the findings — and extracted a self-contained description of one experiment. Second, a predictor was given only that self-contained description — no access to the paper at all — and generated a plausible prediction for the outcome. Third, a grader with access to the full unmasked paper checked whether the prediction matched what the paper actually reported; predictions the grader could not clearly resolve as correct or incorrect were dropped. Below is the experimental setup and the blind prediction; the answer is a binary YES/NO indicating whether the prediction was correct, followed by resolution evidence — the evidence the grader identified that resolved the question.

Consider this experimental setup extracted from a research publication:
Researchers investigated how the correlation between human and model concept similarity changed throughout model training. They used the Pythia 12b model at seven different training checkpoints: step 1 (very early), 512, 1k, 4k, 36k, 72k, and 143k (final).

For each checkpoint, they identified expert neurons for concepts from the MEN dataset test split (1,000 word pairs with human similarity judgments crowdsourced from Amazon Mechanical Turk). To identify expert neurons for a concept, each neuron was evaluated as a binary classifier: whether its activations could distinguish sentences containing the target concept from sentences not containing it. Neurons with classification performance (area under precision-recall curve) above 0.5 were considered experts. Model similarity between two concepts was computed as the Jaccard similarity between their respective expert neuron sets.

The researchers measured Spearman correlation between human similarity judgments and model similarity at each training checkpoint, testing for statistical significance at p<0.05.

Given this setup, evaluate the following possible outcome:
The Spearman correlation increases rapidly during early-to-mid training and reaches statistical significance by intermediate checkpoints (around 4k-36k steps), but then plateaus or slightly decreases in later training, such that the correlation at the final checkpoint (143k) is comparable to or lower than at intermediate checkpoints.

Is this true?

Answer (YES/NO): NO